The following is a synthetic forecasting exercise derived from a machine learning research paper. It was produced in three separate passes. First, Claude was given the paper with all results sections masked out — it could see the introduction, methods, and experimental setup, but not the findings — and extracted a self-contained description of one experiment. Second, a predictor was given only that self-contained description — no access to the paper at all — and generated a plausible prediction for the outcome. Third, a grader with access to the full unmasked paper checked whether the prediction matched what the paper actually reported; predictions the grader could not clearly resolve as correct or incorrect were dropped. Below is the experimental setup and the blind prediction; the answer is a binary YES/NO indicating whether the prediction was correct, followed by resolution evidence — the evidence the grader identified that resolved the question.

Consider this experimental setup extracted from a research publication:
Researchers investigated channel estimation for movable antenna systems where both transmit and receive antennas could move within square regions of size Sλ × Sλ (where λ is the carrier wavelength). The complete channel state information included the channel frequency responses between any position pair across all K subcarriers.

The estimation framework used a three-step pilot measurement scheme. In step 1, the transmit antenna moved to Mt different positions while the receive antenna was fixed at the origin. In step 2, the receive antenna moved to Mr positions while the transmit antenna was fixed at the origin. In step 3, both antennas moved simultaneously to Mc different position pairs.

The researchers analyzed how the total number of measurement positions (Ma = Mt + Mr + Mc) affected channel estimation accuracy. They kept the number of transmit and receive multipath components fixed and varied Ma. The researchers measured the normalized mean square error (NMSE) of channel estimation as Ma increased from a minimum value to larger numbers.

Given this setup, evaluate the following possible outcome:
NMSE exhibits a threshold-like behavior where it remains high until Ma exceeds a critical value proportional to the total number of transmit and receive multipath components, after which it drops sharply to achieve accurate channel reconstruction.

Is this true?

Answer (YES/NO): NO